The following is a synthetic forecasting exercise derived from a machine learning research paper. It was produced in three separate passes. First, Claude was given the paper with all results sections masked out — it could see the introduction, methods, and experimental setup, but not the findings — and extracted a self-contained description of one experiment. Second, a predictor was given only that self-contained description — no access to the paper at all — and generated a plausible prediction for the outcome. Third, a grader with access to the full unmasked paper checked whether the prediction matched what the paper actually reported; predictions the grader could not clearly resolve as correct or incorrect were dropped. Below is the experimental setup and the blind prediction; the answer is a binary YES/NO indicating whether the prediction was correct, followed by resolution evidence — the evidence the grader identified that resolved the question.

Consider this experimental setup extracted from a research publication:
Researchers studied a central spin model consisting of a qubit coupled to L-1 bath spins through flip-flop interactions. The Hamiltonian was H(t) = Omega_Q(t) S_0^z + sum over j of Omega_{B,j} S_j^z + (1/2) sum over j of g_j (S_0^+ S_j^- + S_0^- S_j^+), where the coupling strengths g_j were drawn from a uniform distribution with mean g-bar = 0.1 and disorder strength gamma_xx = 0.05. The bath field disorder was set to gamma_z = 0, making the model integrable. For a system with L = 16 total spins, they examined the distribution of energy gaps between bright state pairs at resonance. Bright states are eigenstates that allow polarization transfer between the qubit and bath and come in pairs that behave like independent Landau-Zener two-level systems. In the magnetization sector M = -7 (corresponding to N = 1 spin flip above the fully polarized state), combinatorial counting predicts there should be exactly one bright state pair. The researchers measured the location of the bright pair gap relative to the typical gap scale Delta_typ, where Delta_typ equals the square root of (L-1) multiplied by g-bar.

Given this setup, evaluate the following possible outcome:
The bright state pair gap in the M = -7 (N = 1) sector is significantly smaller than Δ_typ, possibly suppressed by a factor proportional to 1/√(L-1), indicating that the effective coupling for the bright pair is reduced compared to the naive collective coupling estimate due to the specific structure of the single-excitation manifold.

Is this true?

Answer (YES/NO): NO